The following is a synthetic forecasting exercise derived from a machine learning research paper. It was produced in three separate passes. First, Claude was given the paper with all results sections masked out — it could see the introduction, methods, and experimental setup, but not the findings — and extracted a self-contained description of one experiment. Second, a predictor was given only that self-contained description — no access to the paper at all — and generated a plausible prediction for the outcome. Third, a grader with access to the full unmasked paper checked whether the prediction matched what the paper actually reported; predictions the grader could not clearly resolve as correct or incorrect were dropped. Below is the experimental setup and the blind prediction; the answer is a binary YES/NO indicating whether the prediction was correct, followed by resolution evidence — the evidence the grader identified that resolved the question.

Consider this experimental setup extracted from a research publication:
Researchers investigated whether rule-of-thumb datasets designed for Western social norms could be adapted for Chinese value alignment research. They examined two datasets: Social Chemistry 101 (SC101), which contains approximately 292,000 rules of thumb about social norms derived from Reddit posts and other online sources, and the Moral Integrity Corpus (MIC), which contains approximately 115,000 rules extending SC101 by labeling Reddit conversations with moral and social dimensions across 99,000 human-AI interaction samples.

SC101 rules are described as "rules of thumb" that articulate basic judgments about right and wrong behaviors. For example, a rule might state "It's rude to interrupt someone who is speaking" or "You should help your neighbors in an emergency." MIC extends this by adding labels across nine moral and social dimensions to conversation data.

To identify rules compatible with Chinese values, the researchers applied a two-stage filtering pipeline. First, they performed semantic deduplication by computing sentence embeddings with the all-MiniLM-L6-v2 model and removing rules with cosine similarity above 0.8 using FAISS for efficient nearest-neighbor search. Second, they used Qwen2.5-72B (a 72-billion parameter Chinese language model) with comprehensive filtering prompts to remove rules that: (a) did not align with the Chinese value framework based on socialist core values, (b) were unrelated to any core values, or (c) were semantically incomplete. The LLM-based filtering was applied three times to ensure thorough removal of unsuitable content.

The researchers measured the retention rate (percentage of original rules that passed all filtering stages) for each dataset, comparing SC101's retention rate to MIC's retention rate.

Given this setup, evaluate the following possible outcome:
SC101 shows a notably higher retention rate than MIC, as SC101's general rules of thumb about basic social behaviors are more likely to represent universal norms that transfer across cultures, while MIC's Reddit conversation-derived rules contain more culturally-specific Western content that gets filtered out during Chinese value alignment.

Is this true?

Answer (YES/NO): NO